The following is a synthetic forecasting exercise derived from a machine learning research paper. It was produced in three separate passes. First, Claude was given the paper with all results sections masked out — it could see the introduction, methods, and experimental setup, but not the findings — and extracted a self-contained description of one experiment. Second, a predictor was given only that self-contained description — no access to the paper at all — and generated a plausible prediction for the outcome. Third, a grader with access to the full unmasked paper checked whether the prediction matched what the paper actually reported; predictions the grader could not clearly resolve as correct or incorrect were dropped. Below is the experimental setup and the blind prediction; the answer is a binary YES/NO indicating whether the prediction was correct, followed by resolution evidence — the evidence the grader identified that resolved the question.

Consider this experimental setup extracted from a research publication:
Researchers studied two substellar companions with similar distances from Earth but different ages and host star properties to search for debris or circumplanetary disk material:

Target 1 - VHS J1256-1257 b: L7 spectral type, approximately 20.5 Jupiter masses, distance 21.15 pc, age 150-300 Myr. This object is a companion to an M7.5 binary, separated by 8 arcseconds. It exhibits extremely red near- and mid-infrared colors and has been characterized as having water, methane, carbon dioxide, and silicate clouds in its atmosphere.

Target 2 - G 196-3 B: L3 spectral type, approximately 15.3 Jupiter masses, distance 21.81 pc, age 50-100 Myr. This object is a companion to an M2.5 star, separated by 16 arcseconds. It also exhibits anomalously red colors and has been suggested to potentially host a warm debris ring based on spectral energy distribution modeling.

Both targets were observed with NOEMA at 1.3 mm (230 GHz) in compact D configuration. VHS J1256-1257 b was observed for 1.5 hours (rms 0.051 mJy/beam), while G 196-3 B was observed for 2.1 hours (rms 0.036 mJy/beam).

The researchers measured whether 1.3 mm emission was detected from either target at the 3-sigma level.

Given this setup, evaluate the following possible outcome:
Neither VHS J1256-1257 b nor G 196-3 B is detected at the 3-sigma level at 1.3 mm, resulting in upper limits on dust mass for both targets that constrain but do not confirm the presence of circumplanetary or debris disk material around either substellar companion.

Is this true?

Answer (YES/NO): YES